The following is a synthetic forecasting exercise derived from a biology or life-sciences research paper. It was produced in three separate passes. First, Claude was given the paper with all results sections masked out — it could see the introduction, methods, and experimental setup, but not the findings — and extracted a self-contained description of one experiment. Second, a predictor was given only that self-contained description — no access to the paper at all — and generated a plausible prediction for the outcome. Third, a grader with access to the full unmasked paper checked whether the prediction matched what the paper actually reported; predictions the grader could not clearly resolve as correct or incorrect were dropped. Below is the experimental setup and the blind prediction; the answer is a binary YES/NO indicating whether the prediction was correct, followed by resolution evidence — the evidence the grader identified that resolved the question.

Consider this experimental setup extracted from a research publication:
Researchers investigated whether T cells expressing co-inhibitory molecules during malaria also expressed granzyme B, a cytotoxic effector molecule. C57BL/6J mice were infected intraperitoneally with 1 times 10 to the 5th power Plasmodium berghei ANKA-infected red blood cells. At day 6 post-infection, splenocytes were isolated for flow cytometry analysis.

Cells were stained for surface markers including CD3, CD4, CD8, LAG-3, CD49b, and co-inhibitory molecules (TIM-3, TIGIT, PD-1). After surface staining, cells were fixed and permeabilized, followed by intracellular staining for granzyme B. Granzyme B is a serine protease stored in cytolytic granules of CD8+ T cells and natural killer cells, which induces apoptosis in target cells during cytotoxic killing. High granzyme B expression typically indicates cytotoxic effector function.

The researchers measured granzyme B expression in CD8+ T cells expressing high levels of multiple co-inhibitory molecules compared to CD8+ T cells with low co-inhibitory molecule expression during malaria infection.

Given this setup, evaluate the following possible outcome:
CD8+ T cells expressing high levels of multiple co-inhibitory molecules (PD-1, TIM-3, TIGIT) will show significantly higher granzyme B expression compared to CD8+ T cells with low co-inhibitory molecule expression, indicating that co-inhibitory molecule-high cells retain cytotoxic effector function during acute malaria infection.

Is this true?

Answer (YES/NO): YES